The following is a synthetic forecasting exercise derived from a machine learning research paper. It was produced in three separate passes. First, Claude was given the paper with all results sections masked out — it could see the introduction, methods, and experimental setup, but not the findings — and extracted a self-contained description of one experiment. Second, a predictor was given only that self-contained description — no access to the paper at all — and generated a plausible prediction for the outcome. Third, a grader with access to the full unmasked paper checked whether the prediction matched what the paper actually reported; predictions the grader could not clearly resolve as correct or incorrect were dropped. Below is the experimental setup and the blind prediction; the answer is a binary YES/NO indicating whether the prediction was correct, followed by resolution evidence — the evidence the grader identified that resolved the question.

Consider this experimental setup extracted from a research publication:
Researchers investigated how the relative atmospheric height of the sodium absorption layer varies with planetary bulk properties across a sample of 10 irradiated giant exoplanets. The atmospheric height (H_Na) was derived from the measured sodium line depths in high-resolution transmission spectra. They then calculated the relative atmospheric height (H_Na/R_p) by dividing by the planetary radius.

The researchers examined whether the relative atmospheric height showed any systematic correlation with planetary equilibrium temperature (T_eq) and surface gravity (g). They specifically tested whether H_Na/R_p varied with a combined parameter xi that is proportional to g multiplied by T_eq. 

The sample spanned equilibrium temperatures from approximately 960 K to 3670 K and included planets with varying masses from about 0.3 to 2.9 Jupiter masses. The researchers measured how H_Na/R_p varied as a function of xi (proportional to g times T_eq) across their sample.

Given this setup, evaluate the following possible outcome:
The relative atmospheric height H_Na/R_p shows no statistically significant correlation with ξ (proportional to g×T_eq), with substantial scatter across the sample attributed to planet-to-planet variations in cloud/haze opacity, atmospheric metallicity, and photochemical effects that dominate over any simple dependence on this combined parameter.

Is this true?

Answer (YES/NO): NO